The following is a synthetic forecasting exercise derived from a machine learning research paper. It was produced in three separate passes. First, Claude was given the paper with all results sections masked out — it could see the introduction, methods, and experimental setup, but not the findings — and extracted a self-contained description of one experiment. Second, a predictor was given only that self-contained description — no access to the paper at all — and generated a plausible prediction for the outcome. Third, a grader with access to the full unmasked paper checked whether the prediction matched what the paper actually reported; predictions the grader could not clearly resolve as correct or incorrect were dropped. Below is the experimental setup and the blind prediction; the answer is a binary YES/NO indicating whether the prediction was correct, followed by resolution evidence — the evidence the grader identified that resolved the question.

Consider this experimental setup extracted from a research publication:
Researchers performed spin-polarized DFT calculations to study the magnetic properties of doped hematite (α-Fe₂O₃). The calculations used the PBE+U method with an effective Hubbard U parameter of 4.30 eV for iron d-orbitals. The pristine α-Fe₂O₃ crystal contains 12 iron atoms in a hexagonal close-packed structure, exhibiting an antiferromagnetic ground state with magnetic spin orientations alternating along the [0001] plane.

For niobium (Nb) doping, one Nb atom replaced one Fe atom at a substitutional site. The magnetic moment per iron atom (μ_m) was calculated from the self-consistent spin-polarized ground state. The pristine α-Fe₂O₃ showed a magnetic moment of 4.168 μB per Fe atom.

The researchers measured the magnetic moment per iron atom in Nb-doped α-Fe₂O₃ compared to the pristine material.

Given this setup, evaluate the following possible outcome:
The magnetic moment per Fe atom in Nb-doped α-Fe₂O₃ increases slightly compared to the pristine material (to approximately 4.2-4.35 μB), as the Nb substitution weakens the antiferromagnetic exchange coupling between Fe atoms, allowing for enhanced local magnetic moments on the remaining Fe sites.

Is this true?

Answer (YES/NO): NO